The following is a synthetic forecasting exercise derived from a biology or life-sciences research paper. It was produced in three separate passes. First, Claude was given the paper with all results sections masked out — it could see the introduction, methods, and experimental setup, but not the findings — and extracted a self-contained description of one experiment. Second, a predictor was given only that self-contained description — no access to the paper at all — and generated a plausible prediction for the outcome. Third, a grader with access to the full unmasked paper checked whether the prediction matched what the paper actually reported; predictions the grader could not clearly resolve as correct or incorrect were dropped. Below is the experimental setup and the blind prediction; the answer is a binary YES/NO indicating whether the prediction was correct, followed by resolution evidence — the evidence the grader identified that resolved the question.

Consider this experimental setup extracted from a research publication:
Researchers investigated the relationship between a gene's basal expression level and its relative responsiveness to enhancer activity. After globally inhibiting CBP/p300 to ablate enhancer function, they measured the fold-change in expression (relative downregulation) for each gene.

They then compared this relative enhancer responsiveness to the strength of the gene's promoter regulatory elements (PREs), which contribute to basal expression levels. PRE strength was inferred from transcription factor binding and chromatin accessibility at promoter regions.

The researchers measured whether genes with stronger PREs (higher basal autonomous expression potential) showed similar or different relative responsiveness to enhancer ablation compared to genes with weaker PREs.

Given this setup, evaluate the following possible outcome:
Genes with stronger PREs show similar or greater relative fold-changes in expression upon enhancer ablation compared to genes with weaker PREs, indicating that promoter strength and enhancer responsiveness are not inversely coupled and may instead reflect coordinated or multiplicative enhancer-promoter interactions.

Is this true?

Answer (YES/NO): NO